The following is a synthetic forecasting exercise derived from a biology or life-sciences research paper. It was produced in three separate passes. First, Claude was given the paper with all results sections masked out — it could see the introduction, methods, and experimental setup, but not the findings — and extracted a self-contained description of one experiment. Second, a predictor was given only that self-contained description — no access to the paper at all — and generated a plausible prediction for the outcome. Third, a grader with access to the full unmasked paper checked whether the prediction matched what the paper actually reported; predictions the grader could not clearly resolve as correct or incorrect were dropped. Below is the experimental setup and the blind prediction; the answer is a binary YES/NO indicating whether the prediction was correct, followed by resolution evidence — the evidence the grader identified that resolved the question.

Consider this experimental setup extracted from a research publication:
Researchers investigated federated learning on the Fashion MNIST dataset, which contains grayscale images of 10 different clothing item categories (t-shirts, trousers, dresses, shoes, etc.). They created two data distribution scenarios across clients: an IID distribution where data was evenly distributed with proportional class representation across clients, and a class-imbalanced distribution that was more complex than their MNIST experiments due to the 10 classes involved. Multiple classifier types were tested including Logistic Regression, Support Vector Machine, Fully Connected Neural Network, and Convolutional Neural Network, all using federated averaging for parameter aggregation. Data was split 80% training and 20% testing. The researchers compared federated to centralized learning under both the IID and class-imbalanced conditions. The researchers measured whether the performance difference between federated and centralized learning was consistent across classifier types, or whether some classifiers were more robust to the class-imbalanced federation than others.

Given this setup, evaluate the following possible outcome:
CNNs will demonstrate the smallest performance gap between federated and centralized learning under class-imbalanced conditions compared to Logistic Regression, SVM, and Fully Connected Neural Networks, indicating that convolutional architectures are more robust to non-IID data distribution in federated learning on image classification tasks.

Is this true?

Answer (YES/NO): NO